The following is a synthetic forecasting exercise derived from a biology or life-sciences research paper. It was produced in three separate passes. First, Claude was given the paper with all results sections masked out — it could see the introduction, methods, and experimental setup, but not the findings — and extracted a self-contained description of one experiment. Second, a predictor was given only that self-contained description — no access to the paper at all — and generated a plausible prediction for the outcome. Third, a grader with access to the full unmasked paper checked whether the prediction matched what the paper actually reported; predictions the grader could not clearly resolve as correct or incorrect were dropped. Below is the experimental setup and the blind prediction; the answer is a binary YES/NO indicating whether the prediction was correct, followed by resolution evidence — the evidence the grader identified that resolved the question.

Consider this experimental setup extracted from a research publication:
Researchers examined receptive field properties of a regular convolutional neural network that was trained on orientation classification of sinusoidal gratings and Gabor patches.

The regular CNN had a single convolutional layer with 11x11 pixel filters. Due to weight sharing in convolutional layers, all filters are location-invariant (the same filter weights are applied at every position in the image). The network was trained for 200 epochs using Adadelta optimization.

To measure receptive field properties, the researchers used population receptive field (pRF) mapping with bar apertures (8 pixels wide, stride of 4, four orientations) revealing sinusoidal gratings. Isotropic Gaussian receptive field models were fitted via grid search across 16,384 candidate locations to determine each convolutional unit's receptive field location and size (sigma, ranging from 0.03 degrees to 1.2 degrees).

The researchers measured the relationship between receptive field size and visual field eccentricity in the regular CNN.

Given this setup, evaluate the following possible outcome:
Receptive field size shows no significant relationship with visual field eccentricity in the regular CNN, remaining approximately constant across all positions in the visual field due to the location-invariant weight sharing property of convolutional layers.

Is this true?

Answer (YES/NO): YES